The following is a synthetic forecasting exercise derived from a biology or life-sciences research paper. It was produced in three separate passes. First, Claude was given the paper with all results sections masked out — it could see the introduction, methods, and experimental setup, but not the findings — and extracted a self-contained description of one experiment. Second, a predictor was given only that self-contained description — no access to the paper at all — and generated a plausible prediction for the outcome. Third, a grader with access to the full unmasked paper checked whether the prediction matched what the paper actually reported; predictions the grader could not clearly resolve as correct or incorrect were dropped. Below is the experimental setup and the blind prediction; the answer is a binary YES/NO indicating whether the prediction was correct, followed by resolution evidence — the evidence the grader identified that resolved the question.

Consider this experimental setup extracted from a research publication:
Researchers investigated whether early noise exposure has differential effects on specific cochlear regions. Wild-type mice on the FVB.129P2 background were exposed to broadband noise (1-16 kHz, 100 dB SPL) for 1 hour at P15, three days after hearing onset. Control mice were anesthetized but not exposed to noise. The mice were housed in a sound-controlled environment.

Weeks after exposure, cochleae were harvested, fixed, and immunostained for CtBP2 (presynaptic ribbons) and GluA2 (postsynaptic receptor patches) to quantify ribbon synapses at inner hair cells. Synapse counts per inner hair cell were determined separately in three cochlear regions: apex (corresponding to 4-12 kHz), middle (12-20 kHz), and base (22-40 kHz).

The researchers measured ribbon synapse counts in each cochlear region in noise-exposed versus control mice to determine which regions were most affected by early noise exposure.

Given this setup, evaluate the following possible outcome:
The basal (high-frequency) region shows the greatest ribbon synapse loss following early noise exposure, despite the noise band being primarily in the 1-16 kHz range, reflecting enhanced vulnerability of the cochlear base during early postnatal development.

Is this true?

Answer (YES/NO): NO